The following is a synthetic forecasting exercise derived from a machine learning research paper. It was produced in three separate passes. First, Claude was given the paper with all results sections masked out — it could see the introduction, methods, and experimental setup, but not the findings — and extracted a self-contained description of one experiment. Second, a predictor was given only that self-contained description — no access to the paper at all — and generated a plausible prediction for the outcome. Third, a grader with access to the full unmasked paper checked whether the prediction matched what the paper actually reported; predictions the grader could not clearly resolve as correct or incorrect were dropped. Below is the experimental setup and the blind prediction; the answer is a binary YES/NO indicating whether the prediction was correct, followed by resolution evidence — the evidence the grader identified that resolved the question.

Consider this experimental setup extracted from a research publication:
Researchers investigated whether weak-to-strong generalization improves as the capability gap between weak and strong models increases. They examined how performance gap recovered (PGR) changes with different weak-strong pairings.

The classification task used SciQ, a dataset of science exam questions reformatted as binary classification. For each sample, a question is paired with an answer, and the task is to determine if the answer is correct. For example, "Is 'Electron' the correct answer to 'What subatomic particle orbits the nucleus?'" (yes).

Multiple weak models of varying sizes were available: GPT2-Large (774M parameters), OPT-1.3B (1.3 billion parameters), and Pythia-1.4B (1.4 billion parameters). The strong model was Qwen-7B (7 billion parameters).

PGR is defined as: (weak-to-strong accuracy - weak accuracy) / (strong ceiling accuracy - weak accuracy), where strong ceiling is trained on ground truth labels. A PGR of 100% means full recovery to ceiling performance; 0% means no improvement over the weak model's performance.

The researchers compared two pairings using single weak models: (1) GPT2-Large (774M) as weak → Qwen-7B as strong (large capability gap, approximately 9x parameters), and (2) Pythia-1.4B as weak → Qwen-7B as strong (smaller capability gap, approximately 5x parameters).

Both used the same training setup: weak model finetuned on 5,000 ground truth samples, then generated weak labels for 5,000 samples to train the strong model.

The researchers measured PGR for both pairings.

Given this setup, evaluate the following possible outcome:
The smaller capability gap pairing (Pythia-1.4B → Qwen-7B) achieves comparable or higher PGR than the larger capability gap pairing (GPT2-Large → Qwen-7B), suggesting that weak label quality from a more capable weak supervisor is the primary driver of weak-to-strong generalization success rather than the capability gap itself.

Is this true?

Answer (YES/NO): NO